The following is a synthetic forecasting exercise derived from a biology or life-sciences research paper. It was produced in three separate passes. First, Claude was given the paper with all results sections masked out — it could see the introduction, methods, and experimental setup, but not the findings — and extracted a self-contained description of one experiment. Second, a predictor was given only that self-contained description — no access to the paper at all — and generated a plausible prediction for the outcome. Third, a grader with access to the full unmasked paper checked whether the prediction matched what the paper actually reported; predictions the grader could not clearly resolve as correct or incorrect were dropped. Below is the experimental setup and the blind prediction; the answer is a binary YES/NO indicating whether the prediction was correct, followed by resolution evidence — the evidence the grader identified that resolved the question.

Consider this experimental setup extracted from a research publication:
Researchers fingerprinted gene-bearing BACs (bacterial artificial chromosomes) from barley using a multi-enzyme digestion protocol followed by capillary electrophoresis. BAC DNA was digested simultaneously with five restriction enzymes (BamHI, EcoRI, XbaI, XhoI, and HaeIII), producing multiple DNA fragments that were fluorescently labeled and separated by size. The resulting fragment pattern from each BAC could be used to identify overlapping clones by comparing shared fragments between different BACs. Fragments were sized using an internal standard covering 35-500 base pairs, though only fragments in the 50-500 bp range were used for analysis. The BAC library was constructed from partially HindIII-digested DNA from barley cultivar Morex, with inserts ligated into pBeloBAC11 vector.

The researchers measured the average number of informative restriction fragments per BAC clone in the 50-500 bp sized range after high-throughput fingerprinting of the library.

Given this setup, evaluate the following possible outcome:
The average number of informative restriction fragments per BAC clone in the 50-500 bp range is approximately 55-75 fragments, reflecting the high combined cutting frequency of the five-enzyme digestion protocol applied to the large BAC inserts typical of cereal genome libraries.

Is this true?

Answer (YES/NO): NO